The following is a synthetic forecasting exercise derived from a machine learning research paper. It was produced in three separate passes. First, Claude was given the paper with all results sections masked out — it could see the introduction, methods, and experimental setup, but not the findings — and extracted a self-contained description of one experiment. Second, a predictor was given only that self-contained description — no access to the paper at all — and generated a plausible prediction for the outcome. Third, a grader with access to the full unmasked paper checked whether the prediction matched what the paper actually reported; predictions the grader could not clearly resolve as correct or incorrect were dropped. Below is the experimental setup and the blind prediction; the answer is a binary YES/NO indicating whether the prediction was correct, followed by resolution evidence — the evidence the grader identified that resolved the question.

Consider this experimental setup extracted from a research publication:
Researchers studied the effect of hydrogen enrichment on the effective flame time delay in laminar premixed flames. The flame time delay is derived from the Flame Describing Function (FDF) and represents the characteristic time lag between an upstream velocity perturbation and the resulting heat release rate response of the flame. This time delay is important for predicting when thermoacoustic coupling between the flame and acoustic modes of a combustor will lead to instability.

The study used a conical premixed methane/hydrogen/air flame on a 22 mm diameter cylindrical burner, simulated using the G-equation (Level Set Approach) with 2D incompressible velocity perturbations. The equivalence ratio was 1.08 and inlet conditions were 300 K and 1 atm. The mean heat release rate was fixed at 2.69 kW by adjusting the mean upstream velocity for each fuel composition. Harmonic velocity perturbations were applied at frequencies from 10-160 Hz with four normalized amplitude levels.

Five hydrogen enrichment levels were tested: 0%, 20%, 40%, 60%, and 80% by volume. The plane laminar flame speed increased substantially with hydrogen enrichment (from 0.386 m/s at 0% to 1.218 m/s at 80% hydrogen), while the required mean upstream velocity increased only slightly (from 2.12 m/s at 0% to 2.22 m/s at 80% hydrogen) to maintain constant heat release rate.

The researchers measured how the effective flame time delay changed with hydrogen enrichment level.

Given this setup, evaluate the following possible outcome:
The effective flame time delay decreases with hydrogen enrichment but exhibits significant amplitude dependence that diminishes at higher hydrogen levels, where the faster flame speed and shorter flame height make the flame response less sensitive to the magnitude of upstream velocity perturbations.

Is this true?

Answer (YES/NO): NO